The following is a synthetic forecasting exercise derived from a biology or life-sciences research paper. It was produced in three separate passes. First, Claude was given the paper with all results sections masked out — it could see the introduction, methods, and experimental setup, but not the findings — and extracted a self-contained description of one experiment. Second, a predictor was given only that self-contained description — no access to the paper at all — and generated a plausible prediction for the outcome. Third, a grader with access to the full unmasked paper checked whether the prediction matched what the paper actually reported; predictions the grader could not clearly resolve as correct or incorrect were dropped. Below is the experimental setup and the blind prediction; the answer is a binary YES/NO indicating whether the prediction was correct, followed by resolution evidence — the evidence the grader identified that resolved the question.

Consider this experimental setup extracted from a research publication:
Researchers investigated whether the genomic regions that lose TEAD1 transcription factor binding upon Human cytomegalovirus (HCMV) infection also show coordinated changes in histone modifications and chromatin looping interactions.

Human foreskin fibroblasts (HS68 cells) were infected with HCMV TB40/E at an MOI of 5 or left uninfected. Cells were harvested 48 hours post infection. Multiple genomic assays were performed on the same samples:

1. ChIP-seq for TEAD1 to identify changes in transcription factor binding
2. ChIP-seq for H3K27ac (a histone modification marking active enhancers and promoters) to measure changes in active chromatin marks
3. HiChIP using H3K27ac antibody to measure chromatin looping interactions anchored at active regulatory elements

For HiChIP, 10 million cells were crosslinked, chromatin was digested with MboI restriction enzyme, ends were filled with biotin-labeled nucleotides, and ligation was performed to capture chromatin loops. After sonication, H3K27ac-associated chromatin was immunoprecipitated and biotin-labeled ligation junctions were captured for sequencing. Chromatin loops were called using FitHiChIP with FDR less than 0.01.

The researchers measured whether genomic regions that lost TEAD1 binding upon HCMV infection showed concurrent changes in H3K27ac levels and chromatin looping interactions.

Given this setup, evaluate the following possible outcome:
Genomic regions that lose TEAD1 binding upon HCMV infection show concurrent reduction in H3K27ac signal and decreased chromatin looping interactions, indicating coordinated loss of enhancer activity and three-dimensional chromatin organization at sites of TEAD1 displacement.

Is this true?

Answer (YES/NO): YES